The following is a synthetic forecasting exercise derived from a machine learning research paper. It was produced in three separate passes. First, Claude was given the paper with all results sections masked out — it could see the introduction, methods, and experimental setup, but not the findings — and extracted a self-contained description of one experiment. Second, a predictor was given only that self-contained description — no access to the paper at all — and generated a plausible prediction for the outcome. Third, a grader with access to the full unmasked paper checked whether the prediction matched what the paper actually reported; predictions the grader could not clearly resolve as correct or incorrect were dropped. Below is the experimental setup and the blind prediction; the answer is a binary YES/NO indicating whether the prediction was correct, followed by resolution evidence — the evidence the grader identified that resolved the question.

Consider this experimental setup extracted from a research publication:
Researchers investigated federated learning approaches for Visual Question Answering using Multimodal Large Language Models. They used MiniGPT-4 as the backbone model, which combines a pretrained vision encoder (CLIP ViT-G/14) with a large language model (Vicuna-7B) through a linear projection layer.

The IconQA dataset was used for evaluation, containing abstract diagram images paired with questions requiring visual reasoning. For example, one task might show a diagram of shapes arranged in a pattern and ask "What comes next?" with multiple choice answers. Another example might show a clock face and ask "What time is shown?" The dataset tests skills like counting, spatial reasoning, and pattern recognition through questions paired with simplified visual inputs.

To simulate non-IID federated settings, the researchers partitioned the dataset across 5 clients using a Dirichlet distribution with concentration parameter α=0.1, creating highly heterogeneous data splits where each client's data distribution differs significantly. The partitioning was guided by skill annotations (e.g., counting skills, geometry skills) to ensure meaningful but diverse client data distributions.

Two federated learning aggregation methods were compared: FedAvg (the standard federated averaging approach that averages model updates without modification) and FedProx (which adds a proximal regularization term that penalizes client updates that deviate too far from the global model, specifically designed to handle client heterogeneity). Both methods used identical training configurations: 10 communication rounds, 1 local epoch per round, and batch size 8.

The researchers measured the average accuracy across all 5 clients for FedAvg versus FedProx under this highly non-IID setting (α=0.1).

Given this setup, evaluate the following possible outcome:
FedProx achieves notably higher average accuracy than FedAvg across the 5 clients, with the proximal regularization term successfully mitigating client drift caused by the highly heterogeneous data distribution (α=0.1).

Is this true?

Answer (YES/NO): NO